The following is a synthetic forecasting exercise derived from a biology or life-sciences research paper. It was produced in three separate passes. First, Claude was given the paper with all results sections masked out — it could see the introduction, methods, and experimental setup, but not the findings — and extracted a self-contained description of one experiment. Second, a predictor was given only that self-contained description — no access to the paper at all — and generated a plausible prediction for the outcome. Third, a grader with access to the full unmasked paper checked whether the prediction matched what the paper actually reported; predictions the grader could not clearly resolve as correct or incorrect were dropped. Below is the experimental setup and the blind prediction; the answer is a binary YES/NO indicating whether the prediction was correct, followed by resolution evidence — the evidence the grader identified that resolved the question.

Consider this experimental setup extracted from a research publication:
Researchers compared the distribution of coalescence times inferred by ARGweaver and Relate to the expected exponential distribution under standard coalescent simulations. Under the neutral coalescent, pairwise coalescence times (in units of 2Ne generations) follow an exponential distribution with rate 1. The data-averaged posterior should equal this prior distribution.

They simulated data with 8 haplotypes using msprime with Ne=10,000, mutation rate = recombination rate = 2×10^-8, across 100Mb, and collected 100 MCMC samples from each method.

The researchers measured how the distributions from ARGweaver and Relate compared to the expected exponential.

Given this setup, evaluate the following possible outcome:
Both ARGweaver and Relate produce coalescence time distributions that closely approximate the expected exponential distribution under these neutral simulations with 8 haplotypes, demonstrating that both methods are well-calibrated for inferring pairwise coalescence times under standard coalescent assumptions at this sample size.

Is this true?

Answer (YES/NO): NO